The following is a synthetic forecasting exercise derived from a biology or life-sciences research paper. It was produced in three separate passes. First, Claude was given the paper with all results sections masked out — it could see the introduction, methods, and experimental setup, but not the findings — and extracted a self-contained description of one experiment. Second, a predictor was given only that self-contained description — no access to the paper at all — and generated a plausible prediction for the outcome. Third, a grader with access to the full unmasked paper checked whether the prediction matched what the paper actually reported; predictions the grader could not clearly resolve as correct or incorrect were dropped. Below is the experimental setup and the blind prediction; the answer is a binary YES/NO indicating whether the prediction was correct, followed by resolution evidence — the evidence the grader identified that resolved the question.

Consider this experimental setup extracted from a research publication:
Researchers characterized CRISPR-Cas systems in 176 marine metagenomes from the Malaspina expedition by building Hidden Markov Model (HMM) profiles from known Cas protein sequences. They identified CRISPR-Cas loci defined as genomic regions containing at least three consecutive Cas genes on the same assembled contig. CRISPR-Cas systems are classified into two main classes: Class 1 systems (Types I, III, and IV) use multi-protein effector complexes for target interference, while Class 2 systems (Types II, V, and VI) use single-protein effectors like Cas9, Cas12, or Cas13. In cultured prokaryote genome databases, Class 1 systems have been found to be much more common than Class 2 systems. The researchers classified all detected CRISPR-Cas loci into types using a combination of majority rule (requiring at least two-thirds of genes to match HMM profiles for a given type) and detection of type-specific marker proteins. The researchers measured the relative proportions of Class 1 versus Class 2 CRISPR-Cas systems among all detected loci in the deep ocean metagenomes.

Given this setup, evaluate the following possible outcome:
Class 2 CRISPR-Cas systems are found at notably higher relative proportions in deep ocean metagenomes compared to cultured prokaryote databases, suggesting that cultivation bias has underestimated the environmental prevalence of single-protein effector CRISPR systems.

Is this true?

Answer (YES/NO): NO